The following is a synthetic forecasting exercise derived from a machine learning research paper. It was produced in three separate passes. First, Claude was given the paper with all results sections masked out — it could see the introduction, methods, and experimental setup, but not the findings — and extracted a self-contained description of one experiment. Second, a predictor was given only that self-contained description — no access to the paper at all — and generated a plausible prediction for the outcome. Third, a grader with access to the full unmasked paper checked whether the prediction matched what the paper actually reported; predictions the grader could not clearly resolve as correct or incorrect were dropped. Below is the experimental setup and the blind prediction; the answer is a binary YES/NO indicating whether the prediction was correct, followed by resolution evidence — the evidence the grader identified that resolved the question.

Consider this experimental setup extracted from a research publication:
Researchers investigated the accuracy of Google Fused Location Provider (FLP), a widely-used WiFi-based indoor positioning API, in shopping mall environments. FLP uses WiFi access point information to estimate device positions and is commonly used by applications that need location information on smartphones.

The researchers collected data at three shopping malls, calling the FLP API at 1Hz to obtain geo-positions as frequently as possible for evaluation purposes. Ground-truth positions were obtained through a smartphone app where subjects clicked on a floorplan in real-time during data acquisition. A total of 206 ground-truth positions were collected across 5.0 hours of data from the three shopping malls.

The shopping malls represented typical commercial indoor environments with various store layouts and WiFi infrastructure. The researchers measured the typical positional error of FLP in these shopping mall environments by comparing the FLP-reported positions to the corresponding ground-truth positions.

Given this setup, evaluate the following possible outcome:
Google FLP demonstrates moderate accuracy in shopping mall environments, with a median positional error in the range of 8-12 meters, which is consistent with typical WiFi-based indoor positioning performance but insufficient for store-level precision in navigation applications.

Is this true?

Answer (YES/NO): NO